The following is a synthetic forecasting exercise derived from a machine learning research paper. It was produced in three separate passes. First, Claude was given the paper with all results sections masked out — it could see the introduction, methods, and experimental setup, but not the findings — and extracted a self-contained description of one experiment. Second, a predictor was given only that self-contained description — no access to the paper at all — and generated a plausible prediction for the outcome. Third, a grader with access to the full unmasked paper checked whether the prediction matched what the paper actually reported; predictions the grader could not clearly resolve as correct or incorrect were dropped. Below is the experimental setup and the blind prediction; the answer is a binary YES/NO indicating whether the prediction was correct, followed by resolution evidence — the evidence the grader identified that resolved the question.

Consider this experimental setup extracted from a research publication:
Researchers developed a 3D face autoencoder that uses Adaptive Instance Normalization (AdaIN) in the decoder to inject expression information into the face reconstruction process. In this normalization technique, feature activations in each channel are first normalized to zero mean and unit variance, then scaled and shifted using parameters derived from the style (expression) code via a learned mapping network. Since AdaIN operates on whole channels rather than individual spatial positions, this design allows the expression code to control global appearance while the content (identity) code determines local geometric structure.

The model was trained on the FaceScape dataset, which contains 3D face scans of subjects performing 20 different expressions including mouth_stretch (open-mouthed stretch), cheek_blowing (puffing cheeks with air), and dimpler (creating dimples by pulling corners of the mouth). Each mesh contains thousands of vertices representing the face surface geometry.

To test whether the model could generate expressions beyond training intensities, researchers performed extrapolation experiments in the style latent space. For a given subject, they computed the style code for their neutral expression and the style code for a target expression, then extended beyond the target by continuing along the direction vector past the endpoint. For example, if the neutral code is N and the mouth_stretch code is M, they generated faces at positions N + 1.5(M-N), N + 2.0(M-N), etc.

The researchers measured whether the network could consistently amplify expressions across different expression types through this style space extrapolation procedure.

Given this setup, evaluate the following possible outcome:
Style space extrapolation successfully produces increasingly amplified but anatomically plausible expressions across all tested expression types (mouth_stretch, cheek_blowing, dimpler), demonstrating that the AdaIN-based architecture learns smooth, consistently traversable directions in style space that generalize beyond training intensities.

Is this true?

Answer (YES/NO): NO